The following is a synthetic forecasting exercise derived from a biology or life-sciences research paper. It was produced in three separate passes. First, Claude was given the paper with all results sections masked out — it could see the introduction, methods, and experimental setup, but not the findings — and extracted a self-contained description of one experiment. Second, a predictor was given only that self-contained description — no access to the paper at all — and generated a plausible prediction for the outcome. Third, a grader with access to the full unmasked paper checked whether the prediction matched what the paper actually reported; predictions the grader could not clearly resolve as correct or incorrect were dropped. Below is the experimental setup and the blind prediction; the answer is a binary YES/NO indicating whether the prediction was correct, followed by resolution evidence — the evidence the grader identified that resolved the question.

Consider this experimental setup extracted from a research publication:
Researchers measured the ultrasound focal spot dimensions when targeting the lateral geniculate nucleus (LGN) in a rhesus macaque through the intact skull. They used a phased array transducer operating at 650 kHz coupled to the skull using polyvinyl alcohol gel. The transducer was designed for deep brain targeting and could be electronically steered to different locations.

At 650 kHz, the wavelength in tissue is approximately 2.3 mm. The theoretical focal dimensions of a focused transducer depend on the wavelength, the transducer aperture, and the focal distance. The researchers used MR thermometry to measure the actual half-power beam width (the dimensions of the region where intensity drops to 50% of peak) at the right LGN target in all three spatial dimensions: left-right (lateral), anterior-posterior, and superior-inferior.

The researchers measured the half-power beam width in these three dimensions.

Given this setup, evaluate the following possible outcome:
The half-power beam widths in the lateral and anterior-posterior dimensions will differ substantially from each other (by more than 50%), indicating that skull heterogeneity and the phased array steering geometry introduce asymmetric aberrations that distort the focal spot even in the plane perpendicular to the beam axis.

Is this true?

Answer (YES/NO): YES